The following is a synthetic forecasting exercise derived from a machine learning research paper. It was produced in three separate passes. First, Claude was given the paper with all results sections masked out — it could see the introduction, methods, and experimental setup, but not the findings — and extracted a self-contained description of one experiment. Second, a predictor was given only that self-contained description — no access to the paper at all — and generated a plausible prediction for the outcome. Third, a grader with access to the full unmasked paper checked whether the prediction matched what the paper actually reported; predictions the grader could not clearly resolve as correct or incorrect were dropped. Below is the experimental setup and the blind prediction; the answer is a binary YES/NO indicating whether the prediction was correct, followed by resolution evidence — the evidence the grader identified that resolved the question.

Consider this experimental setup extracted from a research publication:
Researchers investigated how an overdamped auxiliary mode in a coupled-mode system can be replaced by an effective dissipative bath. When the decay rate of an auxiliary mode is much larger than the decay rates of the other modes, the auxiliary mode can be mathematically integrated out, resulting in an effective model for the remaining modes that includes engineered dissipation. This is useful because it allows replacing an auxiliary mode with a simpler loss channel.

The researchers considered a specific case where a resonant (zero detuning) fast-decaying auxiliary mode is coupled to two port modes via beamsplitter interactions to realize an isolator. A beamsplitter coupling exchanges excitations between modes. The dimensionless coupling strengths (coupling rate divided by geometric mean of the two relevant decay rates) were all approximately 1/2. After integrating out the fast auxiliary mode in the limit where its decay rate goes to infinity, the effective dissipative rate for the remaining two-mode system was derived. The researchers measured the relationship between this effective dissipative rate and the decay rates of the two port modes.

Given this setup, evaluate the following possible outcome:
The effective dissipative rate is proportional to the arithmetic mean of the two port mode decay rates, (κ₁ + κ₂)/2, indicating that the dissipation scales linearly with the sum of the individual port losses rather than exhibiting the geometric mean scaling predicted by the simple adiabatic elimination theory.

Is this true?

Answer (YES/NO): YES